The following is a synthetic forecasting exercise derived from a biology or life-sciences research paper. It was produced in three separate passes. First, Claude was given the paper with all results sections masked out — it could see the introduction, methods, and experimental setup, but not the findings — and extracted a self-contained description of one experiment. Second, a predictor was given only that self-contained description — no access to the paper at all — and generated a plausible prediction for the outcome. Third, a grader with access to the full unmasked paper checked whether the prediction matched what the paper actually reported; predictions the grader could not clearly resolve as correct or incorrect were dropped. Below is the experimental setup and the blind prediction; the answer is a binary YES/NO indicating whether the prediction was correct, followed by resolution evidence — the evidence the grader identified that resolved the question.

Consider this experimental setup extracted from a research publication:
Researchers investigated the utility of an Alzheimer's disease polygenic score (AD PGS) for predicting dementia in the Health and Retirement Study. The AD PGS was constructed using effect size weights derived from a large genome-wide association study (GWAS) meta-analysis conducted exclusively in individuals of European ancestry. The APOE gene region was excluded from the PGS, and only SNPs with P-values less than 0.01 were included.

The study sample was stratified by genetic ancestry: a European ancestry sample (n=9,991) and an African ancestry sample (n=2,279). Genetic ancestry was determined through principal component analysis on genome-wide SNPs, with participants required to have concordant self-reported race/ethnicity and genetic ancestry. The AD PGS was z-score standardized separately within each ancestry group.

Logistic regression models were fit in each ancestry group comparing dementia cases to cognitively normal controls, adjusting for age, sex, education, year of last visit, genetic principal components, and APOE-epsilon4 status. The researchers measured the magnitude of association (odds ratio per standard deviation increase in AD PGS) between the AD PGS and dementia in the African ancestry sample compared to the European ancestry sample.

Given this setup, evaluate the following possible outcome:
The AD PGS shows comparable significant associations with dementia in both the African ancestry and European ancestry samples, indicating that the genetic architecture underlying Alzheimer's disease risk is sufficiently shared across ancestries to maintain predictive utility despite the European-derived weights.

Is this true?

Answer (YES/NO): NO